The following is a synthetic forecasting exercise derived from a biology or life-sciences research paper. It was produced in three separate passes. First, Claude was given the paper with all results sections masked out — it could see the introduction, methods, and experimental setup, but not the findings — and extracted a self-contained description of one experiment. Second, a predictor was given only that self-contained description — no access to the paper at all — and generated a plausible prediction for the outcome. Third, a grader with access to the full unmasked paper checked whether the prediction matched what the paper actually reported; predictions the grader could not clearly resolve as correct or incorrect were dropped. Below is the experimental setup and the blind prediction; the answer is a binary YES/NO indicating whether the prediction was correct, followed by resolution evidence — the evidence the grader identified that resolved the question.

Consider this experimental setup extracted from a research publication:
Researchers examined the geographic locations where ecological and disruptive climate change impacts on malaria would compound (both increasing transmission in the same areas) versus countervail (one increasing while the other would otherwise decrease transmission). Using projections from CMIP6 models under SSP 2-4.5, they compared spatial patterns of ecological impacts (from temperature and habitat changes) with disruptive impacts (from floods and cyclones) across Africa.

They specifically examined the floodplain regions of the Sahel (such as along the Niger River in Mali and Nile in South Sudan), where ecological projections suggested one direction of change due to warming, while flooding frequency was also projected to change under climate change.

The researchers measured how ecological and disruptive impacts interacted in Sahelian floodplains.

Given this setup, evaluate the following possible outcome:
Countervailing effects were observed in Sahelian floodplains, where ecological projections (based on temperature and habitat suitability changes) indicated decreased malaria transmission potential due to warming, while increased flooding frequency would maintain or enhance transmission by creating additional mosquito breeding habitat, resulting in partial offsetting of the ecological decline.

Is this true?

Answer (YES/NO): NO